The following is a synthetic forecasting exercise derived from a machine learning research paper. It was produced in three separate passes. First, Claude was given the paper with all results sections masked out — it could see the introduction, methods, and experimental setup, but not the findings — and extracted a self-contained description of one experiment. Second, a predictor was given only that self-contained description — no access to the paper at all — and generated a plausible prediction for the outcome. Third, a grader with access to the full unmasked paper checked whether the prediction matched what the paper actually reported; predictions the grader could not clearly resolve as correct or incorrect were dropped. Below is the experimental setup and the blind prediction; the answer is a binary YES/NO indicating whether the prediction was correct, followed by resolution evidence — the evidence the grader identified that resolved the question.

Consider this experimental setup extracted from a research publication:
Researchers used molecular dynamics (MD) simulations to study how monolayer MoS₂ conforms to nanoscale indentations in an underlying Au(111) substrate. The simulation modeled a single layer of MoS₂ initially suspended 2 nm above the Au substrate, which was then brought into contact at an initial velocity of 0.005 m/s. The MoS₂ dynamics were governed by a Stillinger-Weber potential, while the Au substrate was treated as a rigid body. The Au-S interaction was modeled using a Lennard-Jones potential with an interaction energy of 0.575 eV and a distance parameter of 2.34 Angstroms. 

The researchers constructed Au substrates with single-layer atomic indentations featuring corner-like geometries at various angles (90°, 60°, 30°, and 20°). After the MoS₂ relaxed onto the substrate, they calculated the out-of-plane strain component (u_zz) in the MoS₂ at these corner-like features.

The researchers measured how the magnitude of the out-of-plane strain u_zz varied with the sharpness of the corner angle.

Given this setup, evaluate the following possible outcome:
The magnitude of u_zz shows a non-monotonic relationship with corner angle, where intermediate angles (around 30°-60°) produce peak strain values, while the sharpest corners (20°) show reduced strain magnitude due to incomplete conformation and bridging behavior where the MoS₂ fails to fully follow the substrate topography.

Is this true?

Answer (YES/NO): NO